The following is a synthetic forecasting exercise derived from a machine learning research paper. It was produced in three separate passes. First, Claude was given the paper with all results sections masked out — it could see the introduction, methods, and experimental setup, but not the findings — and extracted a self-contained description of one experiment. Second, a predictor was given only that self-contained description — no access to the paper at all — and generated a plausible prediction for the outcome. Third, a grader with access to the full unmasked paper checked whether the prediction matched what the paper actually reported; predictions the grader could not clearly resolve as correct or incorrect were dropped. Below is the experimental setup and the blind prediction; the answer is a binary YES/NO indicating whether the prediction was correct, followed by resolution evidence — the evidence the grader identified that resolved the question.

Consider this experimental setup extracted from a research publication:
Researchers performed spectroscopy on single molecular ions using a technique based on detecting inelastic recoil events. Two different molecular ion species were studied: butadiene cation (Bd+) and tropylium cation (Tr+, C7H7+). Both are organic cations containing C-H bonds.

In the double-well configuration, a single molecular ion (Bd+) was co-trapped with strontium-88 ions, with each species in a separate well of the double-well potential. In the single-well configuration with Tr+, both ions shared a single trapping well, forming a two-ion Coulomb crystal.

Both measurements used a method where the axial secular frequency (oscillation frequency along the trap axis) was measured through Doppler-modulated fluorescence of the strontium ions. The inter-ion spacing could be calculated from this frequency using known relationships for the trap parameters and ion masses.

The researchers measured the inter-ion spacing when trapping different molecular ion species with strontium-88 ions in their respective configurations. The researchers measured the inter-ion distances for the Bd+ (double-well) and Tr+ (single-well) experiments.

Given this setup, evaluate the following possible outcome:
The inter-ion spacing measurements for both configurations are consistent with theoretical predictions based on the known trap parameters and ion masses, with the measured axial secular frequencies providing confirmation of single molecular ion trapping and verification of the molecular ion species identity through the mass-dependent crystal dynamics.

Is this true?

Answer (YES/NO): YES